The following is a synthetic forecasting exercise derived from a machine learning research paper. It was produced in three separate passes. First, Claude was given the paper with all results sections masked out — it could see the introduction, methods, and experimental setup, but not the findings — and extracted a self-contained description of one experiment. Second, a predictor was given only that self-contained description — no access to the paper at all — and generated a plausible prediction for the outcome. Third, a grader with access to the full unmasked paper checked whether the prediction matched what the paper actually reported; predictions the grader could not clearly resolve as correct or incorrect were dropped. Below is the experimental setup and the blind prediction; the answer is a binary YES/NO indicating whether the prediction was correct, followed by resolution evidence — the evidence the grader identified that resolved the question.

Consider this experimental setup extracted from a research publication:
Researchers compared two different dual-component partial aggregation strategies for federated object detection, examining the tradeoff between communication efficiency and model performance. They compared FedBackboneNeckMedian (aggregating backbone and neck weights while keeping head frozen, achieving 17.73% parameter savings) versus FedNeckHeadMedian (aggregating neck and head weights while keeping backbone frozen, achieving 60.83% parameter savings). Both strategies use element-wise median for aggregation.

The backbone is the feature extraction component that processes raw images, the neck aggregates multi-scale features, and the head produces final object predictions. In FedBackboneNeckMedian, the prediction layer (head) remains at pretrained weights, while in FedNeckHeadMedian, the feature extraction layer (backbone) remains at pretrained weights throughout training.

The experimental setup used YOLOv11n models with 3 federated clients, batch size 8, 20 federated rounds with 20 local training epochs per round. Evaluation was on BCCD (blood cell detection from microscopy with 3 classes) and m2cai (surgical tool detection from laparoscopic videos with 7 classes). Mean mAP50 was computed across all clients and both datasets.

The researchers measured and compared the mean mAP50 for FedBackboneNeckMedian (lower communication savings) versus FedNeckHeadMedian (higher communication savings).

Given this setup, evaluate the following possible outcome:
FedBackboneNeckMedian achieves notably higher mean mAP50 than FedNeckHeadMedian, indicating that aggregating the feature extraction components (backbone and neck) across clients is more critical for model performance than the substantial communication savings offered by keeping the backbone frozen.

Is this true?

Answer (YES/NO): NO